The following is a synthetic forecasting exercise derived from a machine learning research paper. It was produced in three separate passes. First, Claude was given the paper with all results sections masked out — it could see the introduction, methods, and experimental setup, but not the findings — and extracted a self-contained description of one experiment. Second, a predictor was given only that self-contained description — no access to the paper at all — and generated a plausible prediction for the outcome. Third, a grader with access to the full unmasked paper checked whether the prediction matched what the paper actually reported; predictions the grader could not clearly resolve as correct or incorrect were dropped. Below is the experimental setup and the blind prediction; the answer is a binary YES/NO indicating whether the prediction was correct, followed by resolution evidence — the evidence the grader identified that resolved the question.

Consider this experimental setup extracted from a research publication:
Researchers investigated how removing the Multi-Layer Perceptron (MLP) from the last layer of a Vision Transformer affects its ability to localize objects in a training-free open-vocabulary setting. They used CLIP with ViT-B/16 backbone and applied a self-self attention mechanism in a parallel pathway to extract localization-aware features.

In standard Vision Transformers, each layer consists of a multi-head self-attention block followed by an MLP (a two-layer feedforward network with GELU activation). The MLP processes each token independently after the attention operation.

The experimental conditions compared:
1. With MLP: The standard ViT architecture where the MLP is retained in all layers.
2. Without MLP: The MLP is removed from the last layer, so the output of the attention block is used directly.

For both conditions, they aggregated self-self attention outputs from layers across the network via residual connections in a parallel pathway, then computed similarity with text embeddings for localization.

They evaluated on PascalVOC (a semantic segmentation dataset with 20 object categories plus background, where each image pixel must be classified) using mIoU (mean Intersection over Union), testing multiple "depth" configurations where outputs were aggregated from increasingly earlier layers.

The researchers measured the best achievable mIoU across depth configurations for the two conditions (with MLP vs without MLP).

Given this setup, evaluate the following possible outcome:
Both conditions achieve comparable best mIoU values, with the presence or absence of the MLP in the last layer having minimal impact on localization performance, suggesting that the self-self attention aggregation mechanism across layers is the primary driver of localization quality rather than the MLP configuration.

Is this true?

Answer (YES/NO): YES